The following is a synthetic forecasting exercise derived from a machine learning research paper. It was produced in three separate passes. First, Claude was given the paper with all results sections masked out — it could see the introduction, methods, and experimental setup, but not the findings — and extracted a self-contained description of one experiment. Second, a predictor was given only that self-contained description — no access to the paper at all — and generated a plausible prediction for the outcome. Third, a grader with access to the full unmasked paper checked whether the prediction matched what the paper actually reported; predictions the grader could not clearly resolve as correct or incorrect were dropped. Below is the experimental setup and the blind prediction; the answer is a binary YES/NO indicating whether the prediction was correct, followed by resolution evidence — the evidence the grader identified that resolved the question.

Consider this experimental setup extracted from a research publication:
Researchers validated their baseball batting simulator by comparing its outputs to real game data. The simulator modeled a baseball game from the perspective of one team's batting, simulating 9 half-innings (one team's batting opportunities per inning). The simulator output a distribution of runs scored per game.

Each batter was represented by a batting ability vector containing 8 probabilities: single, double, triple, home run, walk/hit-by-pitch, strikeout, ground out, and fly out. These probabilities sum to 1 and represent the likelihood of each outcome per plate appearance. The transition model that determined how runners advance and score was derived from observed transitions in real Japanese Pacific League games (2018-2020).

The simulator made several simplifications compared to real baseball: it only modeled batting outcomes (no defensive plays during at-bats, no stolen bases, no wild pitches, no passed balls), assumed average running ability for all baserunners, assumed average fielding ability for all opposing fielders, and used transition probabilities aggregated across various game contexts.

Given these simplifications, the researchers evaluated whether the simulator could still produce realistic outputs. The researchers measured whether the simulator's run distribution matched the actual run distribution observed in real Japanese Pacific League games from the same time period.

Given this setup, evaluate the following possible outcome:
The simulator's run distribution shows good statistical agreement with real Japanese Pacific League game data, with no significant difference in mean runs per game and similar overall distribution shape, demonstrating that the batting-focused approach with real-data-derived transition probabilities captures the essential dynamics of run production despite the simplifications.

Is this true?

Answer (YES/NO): YES